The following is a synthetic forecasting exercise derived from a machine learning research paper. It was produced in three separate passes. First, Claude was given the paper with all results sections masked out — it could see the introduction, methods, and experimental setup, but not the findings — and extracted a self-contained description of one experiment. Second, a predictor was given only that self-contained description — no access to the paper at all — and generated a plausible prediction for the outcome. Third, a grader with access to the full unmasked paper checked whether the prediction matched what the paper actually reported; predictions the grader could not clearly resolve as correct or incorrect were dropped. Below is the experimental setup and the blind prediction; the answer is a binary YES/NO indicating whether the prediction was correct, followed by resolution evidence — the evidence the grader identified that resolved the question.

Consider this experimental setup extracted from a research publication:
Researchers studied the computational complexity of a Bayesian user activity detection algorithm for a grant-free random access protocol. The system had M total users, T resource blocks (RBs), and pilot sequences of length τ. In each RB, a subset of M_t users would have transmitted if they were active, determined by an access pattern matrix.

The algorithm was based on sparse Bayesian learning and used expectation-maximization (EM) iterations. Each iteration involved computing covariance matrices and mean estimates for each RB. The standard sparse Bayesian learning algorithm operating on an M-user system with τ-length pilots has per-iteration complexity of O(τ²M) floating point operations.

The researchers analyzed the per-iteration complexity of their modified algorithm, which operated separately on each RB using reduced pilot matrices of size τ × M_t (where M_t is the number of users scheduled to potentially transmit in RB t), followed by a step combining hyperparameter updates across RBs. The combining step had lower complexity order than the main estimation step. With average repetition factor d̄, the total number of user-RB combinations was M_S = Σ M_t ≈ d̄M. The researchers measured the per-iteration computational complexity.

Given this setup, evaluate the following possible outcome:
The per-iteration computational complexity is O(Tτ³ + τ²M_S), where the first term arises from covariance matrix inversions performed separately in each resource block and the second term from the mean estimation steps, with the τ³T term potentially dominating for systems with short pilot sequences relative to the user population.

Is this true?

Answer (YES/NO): NO